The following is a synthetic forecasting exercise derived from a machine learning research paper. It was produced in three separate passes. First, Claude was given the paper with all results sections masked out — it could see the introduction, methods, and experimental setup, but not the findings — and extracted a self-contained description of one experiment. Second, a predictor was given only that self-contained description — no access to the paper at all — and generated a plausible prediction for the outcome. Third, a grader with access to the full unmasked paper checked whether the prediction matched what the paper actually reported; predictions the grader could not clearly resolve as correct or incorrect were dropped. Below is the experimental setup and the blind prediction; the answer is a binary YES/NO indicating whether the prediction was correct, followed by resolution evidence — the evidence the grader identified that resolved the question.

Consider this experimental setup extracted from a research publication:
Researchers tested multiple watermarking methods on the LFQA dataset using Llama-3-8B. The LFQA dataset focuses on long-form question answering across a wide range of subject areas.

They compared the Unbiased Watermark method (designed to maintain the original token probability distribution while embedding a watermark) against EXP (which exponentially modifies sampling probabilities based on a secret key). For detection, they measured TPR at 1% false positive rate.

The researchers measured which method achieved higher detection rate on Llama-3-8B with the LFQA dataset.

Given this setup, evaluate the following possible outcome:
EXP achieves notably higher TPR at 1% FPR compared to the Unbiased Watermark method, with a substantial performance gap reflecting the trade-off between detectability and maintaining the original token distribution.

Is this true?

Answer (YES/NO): YES